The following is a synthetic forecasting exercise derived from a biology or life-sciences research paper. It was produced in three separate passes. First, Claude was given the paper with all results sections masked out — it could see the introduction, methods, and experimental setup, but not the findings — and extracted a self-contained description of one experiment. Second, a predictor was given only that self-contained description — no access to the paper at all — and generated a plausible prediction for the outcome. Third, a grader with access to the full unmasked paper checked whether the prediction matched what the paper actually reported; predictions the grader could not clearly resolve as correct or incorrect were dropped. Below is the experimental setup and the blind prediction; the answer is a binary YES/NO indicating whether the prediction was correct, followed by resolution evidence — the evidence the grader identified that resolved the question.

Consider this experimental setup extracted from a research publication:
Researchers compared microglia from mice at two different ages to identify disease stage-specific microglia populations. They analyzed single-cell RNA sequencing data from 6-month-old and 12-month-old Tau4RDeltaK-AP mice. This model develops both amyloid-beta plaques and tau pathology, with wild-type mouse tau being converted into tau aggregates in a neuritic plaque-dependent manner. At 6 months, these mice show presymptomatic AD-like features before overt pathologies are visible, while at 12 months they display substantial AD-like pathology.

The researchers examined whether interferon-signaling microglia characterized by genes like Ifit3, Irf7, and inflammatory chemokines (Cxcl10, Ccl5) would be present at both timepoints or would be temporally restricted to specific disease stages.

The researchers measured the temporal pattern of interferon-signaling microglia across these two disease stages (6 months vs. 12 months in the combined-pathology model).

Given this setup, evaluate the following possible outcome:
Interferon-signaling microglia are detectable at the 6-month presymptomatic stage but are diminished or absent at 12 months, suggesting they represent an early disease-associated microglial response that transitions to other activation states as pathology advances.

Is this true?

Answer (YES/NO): YES